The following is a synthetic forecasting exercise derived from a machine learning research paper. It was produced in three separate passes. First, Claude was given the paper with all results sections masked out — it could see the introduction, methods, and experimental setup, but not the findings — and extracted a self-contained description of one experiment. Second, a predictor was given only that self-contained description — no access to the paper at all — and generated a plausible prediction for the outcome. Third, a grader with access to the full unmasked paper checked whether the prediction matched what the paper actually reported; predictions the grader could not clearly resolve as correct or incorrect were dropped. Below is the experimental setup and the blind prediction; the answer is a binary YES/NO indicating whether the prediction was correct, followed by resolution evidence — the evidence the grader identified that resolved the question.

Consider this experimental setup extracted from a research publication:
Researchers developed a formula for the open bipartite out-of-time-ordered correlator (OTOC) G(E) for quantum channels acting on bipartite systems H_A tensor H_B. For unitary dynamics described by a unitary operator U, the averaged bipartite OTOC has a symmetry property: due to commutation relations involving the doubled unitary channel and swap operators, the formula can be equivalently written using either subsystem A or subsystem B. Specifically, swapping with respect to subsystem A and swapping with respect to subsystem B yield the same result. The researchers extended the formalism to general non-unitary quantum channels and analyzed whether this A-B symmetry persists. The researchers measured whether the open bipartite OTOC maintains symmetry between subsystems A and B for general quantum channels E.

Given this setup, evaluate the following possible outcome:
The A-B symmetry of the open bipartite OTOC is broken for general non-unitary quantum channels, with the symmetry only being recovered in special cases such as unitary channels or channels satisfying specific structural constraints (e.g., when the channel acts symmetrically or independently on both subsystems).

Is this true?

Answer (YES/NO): YES